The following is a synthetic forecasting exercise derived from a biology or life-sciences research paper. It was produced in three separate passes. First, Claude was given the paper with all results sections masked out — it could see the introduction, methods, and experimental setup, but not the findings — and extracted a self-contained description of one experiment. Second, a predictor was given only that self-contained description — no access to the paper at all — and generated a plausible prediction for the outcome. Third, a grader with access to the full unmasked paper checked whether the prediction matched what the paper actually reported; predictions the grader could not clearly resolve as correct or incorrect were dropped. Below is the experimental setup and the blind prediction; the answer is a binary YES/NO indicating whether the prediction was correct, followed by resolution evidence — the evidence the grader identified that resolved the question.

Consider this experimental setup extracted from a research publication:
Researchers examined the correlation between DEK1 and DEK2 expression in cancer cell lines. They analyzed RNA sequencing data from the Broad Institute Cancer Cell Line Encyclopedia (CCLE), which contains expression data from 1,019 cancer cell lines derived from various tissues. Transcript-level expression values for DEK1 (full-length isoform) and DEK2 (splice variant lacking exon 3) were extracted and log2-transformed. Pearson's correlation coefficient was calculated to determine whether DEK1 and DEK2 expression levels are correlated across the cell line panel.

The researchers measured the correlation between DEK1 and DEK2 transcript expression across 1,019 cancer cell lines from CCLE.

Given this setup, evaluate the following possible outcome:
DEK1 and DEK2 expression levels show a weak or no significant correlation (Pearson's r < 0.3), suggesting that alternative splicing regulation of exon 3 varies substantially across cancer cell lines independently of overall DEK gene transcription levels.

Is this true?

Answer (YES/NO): NO